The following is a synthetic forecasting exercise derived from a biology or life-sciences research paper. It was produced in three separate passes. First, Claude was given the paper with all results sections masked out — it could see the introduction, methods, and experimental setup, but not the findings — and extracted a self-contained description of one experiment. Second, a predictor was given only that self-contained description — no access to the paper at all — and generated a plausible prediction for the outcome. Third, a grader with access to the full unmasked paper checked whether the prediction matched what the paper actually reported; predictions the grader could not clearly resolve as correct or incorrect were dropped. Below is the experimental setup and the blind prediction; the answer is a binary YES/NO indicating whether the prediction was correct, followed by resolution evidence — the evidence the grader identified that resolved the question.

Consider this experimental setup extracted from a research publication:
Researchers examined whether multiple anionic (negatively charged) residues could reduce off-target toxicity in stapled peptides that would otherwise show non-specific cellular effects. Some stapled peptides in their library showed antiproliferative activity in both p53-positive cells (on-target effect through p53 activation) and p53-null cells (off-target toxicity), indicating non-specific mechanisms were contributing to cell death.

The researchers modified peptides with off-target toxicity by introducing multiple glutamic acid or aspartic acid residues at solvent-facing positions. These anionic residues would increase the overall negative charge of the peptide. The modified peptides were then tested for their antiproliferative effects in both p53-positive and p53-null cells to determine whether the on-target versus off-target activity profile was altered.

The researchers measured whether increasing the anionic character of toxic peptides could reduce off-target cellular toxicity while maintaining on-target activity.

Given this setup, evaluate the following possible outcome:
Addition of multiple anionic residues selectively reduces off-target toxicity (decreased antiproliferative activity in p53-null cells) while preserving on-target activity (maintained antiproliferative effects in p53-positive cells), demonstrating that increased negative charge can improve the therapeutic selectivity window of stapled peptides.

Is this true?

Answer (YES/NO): YES